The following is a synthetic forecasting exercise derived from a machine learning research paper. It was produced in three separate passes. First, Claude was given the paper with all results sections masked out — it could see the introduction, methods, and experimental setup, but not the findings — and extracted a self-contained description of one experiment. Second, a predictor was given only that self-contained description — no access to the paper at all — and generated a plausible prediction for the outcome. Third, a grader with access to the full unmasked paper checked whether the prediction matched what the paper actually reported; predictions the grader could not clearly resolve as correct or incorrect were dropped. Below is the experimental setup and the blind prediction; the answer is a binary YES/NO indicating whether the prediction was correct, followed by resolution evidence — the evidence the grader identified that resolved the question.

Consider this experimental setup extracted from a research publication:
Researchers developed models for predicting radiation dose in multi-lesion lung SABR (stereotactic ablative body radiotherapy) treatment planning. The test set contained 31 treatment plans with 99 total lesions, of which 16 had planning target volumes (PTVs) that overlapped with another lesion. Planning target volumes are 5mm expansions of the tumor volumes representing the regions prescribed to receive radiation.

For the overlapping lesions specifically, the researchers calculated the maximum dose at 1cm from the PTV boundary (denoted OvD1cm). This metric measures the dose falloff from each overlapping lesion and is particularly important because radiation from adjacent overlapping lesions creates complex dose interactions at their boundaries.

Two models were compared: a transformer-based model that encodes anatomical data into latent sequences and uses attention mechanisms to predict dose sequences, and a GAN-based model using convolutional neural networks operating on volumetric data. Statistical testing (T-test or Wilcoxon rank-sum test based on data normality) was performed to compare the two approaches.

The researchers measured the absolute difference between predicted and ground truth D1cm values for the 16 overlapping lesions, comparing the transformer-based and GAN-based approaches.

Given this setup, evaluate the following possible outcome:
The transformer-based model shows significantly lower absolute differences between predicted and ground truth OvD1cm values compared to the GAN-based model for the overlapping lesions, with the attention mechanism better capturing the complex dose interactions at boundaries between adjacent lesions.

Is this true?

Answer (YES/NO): YES